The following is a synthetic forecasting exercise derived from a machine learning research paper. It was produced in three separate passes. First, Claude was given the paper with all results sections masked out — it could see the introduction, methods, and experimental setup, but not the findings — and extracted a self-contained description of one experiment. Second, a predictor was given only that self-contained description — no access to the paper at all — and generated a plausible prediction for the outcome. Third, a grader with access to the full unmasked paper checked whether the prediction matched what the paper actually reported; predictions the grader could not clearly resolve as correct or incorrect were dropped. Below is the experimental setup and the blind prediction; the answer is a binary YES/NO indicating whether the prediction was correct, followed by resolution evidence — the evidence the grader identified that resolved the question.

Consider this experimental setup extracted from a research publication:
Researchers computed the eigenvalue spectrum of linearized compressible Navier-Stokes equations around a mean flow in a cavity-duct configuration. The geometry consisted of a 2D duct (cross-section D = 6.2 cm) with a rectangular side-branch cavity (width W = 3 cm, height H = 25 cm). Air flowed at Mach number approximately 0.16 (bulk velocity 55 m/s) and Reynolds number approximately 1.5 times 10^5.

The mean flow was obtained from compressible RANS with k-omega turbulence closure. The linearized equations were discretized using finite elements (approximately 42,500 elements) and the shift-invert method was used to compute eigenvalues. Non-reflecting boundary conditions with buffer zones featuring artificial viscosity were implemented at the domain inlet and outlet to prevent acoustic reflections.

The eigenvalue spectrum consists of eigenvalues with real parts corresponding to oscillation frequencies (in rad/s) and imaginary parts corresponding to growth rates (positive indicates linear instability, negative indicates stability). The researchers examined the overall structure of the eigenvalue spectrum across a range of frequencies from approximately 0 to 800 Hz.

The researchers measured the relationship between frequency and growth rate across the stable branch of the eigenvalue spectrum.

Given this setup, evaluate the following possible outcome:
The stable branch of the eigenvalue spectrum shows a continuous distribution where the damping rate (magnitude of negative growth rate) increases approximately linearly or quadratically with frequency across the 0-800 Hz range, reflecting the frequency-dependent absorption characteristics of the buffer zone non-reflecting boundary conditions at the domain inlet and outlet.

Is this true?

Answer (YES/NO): NO